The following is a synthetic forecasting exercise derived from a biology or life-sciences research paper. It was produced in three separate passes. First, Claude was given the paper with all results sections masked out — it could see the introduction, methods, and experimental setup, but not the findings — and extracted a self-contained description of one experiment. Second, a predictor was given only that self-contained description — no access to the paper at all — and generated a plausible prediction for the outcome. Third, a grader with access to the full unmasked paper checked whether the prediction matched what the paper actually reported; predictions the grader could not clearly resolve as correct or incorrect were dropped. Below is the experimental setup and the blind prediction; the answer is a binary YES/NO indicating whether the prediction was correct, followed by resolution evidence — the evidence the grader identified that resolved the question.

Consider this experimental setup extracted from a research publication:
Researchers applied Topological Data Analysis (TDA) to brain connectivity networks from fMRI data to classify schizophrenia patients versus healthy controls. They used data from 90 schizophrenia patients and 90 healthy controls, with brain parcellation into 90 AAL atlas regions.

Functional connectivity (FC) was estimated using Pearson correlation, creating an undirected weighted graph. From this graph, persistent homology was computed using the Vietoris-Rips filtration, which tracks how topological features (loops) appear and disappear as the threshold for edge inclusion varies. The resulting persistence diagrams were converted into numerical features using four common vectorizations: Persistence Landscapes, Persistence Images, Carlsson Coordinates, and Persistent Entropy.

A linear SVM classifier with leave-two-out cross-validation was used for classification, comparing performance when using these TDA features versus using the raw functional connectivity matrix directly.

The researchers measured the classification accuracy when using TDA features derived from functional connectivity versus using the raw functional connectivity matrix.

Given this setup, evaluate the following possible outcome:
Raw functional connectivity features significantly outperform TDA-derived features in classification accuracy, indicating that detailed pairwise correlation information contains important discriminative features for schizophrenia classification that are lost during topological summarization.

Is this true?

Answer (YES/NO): YES